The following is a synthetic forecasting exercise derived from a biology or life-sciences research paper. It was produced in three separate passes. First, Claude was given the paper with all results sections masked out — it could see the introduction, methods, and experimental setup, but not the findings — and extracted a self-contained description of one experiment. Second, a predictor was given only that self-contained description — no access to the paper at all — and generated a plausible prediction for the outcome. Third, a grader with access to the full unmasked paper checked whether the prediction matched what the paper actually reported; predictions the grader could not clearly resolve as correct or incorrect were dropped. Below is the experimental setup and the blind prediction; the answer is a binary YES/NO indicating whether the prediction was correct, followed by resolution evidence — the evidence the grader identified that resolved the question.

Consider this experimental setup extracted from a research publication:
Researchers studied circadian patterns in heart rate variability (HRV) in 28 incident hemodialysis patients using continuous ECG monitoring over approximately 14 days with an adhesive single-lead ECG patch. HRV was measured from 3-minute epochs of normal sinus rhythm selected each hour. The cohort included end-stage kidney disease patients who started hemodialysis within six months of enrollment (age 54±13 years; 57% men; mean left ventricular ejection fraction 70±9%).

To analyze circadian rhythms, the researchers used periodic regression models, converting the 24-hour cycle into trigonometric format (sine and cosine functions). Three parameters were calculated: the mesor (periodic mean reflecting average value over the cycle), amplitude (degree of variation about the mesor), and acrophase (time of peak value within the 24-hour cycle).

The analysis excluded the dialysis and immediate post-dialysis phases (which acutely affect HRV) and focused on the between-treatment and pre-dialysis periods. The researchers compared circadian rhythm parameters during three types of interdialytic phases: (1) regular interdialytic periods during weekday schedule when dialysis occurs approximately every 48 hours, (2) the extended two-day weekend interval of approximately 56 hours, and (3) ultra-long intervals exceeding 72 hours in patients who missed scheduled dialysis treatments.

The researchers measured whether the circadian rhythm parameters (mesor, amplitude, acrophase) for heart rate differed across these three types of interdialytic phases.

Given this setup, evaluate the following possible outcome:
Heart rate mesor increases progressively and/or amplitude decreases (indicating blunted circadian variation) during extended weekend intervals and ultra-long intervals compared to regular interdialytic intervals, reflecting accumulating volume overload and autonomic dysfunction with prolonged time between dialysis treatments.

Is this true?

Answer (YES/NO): NO